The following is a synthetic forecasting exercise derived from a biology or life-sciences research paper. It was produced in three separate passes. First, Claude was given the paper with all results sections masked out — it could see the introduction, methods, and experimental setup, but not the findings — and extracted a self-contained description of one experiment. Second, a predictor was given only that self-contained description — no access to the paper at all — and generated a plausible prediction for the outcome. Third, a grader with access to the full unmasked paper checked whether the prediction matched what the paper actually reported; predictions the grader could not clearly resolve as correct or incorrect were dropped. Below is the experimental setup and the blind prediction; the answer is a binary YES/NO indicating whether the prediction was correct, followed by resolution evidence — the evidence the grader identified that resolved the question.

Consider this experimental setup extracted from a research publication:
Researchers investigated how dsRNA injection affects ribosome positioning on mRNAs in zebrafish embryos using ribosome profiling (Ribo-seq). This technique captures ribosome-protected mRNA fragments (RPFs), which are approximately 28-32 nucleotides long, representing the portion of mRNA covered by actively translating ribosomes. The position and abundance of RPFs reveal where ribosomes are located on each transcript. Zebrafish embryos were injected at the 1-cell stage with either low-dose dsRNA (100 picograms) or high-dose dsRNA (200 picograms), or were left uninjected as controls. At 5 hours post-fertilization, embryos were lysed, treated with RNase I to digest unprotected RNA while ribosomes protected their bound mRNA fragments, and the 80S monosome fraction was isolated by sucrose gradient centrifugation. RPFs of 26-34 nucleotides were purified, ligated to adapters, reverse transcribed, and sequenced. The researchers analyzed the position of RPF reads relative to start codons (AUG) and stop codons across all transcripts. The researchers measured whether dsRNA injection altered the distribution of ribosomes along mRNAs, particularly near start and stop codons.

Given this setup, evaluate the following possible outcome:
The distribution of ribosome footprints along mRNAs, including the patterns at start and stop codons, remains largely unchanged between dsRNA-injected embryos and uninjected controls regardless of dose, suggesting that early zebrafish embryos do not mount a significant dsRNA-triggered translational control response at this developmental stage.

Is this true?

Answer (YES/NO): NO